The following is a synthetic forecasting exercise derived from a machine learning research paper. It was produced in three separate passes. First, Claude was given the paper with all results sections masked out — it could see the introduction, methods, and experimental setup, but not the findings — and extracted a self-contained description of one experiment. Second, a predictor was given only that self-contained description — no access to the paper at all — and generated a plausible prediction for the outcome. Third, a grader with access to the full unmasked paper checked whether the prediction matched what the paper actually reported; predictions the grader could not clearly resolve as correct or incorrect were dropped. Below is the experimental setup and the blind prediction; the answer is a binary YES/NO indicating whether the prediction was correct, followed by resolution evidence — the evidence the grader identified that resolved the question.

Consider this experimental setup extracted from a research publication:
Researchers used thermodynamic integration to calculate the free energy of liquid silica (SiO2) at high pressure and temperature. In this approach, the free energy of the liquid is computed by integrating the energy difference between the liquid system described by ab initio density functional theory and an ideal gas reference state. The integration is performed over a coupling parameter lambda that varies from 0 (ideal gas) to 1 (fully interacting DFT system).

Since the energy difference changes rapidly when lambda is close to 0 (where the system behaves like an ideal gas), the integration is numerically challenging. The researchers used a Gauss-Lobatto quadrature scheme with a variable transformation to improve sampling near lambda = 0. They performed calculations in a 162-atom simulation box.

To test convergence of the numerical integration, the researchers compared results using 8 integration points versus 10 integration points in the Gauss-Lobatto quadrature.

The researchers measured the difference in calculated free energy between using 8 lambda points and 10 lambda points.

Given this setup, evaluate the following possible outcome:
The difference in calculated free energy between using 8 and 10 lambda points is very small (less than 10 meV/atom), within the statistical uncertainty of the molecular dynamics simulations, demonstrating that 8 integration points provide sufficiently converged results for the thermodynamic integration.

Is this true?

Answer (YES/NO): YES